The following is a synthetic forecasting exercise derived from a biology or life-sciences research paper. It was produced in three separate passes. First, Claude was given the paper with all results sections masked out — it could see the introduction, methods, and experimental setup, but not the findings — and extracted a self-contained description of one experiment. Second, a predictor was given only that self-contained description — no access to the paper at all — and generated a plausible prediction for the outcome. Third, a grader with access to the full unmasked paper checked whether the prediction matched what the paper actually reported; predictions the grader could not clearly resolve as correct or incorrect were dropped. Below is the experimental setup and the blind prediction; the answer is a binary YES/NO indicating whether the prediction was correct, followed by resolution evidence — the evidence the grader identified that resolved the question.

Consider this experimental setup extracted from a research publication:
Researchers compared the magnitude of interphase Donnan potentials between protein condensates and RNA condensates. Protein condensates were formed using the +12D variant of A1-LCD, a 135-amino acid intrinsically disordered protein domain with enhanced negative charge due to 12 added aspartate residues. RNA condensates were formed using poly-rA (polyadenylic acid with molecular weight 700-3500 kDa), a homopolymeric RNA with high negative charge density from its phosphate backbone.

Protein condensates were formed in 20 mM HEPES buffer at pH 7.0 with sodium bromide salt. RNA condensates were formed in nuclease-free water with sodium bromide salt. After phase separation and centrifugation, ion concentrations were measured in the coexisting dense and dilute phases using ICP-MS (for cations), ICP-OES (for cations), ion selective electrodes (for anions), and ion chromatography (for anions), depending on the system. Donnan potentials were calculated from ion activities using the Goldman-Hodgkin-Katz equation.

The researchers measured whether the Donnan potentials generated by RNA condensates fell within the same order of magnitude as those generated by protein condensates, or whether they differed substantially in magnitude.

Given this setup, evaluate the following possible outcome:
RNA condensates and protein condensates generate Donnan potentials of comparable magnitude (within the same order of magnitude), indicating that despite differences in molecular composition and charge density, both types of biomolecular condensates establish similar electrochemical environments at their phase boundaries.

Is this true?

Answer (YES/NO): YES